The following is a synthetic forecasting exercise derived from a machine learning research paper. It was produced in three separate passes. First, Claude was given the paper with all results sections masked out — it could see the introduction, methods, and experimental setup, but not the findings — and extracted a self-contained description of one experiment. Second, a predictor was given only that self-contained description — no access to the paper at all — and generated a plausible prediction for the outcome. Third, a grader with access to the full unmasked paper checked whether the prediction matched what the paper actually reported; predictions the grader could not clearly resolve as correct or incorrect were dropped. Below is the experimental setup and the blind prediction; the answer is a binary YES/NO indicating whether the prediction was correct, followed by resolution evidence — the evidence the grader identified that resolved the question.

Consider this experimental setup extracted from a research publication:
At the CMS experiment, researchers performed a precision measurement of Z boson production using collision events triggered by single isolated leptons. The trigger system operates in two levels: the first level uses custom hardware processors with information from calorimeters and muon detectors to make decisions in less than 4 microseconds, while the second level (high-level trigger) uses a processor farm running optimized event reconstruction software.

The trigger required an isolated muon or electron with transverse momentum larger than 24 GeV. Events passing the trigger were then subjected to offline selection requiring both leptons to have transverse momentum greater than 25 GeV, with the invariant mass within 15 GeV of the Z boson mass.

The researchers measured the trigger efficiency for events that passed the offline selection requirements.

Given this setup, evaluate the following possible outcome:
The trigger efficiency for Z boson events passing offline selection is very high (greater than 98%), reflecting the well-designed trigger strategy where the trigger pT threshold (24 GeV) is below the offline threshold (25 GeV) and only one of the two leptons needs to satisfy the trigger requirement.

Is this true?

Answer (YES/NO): NO